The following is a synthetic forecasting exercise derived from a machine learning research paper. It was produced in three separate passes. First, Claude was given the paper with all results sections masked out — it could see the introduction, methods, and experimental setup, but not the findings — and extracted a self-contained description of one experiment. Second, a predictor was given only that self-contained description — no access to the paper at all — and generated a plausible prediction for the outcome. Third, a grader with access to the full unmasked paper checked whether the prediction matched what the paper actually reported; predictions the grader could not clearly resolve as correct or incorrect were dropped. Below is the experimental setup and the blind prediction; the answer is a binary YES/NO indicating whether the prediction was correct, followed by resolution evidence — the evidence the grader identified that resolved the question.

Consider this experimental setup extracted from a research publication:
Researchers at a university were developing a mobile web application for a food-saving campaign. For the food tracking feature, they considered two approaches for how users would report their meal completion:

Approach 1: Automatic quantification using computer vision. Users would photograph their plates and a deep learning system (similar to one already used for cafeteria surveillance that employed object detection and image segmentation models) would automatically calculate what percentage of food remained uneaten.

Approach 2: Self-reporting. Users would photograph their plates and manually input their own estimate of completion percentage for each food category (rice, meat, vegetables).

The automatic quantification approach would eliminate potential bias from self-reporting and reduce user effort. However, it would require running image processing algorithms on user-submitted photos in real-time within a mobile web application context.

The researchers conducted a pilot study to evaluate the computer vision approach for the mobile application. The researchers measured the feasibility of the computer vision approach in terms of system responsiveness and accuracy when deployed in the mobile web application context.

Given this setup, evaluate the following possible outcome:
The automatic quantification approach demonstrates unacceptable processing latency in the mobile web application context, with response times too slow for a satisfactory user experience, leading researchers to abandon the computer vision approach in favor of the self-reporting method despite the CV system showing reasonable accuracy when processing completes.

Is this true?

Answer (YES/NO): NO